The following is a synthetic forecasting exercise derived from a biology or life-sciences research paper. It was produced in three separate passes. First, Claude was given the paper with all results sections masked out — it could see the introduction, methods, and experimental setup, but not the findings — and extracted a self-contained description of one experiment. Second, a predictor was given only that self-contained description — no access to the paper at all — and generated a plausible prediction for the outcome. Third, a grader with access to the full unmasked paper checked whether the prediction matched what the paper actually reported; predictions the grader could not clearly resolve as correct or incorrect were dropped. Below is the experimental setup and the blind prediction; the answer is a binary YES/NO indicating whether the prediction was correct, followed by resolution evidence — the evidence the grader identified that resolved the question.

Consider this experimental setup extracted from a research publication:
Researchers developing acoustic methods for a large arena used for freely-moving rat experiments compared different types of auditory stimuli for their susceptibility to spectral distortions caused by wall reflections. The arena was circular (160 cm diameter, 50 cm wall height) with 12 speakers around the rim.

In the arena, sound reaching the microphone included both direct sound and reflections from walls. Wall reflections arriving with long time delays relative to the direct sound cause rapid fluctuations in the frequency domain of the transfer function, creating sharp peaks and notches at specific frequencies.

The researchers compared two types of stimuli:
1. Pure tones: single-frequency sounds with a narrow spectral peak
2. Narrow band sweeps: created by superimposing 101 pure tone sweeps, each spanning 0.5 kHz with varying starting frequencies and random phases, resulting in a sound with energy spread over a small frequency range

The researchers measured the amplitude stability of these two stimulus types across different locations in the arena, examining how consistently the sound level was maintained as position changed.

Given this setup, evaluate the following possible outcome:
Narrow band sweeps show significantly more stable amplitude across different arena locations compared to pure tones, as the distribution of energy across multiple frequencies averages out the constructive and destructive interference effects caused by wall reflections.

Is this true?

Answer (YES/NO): YES